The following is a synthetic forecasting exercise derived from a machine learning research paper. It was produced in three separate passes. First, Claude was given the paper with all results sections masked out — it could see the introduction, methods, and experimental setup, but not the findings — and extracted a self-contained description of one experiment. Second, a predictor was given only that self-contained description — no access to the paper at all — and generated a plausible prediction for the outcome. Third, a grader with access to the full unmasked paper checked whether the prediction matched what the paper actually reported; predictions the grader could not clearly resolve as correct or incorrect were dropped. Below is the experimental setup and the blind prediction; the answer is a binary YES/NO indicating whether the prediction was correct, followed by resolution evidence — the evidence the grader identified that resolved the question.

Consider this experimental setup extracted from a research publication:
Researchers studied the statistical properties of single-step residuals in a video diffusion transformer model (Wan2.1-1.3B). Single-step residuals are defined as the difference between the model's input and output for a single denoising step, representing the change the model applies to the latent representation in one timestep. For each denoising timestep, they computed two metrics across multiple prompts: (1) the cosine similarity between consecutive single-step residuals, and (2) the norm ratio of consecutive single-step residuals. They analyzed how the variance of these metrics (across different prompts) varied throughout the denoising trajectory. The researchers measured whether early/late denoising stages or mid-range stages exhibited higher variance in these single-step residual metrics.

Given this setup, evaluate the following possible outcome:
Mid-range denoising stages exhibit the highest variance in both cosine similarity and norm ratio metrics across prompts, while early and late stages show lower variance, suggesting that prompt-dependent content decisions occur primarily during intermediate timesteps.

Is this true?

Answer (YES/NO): NO